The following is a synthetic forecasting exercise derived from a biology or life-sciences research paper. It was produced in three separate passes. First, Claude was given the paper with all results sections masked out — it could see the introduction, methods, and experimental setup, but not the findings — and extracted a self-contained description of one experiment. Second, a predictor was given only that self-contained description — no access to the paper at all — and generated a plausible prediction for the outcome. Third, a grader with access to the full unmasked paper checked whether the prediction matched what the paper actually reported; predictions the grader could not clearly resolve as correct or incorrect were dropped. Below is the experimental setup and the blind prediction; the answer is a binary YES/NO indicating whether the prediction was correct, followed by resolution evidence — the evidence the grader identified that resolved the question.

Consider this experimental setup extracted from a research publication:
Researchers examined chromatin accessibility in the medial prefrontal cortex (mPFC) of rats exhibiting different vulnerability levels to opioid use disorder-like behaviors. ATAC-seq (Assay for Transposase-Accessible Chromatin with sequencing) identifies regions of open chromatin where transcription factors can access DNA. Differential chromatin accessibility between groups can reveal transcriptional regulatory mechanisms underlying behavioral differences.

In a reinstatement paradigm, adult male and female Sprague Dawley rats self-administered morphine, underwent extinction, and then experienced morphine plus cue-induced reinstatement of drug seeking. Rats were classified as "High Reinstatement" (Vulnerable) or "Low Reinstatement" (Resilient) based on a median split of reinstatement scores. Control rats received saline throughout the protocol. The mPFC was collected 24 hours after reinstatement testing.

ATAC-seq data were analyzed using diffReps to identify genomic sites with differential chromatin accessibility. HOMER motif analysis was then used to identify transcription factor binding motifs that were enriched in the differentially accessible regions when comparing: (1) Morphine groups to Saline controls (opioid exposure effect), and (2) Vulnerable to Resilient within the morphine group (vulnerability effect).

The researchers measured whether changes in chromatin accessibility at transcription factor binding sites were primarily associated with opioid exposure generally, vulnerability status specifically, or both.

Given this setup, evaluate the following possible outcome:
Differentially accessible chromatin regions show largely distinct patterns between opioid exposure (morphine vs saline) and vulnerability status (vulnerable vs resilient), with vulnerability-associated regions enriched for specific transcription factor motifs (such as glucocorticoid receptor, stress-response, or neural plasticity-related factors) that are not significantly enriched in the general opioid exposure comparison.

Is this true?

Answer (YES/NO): NO